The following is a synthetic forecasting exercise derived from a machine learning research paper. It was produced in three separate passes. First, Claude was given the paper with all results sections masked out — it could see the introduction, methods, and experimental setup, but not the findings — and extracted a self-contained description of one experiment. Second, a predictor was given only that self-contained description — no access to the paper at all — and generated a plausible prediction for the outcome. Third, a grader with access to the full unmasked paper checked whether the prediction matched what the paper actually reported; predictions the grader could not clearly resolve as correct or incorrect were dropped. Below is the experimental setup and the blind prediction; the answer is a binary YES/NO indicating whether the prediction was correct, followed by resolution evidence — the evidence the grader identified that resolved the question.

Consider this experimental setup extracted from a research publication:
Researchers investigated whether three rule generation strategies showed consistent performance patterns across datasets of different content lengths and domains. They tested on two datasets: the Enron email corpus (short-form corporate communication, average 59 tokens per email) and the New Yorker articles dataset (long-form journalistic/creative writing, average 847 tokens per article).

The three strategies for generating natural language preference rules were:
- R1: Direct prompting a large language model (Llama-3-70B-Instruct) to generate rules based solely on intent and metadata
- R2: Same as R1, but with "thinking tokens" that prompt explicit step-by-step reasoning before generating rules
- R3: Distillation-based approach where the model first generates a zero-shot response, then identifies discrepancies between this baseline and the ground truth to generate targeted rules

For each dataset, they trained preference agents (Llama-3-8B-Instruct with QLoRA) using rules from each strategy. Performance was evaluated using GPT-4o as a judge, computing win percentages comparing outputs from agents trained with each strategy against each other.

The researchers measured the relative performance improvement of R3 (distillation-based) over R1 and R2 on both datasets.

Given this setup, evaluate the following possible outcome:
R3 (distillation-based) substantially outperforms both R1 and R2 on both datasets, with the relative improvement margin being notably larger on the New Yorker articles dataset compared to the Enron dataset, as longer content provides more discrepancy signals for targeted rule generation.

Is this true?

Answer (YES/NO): NO